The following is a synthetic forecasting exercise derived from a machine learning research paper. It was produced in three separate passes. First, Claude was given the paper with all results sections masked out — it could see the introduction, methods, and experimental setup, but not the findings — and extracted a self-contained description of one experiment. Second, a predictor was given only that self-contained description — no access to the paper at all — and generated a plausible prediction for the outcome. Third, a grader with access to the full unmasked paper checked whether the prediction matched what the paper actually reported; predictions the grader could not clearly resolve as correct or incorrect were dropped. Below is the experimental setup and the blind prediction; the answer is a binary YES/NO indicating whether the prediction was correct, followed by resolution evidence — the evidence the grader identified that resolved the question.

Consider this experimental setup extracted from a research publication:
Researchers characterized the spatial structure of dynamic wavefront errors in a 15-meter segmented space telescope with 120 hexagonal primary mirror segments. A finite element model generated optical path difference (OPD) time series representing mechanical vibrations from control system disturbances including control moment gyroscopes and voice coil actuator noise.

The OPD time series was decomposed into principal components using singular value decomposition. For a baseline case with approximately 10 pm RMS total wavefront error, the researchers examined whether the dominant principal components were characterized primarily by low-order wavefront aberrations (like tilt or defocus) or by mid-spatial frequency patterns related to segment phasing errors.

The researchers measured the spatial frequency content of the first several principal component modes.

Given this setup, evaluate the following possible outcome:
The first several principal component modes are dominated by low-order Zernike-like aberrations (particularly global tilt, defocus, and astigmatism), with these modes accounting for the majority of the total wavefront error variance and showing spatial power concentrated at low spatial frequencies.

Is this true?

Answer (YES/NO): NO